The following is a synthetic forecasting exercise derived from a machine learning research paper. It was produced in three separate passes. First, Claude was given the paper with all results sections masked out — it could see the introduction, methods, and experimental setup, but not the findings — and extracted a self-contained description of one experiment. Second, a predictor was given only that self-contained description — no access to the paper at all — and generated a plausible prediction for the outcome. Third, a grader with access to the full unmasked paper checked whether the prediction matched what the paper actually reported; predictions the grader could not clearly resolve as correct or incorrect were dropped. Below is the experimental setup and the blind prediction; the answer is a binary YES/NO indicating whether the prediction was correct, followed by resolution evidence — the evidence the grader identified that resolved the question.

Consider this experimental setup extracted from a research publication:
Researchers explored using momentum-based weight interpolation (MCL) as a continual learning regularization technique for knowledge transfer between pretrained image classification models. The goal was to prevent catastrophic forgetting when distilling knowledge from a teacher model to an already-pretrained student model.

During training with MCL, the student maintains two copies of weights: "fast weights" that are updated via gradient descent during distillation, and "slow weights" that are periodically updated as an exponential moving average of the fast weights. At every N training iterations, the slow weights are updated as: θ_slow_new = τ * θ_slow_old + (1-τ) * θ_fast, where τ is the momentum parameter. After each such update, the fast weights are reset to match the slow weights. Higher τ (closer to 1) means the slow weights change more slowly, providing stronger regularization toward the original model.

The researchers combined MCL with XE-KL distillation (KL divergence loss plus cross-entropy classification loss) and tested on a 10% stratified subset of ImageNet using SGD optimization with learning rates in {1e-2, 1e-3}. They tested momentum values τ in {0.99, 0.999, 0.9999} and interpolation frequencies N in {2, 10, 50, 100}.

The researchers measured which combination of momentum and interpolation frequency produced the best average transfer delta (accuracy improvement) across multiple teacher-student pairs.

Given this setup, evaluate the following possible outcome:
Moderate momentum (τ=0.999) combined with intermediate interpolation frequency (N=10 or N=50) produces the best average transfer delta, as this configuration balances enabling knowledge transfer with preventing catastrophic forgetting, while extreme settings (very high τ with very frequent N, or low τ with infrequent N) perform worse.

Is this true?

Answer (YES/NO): NO